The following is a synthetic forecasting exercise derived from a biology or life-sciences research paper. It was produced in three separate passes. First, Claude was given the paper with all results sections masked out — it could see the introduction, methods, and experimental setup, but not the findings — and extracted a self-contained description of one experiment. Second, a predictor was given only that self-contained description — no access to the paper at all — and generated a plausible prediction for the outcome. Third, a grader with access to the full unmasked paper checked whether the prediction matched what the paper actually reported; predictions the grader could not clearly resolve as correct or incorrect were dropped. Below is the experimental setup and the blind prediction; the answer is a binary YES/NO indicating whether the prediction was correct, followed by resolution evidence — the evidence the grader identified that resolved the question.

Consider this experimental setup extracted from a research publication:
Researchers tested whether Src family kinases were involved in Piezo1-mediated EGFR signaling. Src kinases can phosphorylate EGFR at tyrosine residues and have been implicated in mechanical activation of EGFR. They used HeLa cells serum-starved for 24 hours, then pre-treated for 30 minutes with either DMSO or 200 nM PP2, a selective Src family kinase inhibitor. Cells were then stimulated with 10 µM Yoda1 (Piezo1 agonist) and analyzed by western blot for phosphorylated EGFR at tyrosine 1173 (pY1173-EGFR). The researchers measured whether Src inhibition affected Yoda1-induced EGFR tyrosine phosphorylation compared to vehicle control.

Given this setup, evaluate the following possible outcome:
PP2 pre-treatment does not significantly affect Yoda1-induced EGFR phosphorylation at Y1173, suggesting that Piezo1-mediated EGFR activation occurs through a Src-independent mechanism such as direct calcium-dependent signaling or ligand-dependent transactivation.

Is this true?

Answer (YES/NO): NO